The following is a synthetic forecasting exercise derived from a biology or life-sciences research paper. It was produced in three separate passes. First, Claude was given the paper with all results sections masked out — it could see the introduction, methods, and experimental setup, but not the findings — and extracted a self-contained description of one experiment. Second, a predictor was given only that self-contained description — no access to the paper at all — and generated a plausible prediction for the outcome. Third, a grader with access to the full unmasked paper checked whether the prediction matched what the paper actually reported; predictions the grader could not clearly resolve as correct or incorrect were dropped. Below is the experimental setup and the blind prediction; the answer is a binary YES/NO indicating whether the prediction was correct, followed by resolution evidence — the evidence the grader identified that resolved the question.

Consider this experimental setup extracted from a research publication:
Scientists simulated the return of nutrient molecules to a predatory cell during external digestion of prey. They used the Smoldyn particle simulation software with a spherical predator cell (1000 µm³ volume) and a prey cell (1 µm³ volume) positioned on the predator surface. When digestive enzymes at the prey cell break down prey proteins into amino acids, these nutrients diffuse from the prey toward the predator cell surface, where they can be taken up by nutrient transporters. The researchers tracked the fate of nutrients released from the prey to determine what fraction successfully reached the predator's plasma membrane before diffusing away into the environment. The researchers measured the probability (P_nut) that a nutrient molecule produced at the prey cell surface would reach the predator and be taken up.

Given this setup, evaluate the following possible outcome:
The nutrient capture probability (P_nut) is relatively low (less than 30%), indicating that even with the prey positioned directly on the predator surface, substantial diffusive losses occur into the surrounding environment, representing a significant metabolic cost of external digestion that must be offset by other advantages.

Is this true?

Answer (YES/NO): NO